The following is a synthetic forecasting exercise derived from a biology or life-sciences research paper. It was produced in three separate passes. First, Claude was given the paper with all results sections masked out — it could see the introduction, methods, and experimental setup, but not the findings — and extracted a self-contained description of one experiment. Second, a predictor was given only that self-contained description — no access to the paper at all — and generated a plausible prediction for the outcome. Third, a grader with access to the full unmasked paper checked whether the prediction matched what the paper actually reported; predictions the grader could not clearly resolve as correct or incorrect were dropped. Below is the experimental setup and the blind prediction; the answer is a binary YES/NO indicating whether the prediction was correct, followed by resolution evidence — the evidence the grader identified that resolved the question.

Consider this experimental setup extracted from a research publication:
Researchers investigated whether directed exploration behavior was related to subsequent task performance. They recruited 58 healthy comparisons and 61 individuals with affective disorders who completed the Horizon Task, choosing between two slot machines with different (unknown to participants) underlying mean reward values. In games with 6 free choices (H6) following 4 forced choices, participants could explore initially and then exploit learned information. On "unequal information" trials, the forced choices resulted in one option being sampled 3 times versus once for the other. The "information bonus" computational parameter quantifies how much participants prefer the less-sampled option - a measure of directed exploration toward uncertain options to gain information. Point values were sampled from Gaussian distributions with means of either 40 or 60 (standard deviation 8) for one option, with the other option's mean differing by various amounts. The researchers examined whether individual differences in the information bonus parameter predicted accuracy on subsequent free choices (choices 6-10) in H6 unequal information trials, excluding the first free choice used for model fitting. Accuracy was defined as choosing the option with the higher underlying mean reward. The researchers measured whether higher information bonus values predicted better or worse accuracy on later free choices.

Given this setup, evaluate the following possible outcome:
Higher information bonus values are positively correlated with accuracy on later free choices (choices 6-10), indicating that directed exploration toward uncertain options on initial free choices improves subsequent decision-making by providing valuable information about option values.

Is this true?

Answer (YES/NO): NO